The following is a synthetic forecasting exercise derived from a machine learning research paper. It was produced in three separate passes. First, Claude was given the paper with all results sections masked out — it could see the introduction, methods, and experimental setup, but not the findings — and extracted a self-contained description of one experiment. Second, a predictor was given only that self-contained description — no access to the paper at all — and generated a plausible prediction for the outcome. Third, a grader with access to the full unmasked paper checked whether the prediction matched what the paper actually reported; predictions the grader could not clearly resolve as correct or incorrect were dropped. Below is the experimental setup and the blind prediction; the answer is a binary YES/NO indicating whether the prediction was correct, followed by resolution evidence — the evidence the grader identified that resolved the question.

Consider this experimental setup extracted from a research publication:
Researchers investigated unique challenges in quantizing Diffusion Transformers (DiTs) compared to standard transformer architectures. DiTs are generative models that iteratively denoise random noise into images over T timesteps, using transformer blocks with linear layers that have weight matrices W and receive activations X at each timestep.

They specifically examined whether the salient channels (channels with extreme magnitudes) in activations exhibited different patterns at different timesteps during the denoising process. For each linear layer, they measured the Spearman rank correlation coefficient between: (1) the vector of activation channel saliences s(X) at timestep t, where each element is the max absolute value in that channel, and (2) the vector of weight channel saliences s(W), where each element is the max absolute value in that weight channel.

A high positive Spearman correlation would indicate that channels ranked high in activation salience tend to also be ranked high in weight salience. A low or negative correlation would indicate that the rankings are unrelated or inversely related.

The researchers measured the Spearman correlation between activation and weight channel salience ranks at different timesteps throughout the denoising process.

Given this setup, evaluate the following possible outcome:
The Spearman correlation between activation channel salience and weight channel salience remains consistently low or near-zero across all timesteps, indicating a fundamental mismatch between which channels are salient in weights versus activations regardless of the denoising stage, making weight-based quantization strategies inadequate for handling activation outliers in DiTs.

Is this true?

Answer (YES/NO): NO